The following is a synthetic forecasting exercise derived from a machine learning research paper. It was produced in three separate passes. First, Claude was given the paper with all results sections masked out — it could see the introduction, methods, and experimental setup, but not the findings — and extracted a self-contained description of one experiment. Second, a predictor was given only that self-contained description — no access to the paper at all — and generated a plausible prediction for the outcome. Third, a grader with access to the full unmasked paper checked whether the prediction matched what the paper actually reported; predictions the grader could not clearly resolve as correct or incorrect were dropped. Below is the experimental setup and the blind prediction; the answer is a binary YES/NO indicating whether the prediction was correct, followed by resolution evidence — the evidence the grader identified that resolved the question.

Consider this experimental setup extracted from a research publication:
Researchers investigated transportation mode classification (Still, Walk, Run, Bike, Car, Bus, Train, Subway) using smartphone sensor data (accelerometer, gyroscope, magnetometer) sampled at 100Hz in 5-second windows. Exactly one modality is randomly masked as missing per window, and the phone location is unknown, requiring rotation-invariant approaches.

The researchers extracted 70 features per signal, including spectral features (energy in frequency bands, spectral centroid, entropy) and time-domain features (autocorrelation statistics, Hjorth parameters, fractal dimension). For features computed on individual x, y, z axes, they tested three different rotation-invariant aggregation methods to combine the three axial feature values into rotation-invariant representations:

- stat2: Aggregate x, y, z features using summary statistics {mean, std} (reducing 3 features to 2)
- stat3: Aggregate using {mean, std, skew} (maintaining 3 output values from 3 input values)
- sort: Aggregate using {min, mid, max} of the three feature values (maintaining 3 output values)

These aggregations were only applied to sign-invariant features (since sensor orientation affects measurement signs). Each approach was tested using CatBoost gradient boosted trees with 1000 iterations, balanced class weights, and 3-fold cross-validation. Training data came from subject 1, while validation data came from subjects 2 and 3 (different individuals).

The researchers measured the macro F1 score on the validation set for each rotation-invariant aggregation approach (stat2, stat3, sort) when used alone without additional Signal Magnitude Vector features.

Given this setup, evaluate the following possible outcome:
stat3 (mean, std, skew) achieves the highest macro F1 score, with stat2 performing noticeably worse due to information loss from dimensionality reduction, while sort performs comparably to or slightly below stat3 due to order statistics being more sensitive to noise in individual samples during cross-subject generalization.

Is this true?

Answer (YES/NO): NO